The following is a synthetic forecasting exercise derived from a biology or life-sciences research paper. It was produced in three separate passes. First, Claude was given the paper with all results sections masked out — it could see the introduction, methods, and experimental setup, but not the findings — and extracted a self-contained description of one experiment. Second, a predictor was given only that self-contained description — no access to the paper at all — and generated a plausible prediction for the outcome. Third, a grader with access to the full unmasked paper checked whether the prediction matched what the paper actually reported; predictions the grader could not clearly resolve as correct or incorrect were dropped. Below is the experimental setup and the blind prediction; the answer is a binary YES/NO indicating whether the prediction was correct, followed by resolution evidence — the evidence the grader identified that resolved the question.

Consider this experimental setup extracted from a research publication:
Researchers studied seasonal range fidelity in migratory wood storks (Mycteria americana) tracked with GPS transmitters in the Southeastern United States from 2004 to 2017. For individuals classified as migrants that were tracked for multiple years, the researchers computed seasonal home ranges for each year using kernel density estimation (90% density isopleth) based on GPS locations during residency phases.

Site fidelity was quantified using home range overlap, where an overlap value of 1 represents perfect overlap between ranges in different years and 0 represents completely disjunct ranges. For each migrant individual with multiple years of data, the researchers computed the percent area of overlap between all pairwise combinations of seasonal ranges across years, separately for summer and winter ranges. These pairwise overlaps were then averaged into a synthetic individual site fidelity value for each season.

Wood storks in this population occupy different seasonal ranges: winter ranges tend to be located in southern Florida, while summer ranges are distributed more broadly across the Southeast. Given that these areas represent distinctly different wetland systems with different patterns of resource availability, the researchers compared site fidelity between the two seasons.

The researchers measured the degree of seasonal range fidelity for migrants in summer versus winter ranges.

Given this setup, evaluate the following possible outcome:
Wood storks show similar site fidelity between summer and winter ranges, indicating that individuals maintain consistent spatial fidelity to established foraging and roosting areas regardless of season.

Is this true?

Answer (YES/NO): YES